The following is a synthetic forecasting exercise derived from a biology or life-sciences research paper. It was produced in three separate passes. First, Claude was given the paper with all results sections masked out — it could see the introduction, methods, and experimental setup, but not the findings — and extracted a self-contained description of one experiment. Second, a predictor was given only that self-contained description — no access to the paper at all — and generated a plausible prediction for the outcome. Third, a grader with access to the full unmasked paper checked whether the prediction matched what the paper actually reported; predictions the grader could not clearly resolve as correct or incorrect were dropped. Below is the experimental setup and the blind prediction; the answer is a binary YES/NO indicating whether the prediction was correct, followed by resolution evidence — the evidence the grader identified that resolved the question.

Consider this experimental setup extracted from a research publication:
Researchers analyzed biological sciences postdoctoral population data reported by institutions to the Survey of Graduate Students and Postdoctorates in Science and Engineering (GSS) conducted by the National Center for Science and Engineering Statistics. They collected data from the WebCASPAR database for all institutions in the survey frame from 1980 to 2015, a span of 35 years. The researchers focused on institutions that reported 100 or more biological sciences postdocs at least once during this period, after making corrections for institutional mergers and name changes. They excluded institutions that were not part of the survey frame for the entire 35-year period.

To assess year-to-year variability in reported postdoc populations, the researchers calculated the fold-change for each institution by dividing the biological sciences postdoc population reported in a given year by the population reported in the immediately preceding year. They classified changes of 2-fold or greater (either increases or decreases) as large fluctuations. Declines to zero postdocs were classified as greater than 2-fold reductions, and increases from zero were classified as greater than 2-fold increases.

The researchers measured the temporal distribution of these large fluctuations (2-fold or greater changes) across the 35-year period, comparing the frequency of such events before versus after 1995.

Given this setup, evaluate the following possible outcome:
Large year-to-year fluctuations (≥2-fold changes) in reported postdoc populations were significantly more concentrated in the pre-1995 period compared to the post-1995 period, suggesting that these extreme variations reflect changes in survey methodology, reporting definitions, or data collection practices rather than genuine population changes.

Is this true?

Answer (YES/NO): NO